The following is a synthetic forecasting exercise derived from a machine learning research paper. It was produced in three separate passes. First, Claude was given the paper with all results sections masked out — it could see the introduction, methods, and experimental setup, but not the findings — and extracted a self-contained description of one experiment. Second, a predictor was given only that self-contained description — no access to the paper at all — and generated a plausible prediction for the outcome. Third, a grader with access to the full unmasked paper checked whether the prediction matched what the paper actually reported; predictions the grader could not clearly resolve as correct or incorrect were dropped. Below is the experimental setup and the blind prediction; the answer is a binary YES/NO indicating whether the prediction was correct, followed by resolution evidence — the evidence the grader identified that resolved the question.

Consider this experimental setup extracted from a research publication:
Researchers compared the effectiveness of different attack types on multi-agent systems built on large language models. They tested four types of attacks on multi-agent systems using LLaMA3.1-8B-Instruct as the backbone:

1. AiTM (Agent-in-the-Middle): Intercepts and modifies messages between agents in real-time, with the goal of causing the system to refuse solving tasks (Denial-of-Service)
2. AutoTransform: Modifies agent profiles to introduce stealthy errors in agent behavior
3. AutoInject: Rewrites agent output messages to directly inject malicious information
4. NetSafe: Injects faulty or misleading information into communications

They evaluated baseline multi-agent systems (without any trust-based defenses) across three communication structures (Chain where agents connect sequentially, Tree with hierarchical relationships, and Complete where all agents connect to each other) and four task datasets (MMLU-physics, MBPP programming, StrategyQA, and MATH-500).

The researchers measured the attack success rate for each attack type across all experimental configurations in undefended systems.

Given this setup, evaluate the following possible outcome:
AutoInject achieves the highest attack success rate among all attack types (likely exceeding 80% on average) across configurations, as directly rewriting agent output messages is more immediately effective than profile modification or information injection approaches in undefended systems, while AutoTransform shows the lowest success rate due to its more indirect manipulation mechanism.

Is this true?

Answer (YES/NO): NO